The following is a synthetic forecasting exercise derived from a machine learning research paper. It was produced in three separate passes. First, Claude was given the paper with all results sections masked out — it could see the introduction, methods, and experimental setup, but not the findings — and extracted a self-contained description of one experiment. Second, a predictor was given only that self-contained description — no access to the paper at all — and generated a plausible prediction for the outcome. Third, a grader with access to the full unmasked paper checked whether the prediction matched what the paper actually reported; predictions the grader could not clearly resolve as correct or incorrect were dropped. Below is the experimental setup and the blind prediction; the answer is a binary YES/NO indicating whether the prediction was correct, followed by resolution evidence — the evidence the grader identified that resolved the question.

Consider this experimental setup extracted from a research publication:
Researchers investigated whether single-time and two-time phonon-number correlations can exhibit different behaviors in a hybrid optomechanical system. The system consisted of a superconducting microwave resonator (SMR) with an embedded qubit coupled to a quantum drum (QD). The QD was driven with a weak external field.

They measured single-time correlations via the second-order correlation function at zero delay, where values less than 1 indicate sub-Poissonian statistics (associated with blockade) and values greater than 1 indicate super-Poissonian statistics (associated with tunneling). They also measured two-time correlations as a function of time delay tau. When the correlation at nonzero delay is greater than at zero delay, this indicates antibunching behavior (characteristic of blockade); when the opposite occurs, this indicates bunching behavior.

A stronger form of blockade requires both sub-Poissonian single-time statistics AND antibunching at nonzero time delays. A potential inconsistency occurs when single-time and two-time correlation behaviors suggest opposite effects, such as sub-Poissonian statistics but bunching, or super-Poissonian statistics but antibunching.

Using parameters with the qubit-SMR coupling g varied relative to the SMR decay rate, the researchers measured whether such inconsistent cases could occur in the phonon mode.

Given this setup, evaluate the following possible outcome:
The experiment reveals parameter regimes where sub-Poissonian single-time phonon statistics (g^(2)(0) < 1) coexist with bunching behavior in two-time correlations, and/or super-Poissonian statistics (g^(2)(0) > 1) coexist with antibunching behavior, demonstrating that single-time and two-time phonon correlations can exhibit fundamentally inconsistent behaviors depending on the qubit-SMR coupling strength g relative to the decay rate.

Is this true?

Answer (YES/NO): YES